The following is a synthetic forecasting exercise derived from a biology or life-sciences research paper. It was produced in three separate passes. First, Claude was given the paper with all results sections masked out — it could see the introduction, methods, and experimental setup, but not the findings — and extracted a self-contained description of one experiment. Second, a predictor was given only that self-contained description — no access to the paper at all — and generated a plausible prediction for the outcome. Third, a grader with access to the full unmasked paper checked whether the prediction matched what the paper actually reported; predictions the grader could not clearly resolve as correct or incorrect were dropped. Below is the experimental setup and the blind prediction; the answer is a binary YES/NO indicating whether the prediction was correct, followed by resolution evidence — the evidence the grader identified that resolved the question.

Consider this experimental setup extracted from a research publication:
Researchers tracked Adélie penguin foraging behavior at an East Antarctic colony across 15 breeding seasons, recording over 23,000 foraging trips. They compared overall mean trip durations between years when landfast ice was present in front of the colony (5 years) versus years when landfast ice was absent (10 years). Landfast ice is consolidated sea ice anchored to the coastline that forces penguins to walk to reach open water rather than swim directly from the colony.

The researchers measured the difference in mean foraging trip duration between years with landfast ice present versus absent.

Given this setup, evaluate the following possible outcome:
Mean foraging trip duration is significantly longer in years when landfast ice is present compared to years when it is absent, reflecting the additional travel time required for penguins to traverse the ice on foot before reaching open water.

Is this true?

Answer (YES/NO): YES